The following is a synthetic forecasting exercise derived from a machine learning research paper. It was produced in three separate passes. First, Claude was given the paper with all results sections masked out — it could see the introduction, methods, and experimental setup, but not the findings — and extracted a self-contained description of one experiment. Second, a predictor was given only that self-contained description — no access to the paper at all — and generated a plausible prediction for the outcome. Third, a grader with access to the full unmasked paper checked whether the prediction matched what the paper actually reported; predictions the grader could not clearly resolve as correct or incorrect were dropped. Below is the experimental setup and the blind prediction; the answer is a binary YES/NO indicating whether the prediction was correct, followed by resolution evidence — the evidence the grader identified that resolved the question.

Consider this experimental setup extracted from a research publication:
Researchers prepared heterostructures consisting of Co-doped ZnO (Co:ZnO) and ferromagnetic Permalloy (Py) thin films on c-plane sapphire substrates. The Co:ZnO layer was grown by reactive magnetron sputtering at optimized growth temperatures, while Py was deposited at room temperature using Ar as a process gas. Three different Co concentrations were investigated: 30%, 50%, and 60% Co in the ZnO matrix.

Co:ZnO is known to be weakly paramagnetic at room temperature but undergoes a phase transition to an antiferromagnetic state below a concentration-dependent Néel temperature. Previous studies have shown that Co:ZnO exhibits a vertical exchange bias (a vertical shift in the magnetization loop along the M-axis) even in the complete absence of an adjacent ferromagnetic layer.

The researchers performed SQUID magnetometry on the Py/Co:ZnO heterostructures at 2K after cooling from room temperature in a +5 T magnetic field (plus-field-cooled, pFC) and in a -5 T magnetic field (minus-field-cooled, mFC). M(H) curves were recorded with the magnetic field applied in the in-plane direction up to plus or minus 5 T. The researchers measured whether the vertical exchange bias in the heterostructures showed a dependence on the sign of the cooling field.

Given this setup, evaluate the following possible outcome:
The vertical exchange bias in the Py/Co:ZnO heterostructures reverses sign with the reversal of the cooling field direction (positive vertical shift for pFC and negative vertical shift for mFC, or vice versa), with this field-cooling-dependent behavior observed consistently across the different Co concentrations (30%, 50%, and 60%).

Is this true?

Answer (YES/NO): YES